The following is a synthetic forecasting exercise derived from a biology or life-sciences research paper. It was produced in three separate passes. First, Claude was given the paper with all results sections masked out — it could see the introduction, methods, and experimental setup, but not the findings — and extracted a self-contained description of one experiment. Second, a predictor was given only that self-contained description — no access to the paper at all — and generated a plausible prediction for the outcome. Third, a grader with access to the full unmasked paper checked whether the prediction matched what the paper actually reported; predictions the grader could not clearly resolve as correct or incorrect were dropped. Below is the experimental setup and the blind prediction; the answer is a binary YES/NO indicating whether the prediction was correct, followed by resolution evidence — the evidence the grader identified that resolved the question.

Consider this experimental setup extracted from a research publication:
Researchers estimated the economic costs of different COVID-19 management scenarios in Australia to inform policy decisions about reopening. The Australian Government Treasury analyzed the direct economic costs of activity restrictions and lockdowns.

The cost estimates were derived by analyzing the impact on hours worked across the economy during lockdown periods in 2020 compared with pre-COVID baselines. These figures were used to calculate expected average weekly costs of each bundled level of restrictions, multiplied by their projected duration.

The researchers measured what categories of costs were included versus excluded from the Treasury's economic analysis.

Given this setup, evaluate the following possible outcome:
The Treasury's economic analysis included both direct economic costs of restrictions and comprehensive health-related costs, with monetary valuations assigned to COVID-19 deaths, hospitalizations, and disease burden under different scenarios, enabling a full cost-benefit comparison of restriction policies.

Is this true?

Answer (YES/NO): NO